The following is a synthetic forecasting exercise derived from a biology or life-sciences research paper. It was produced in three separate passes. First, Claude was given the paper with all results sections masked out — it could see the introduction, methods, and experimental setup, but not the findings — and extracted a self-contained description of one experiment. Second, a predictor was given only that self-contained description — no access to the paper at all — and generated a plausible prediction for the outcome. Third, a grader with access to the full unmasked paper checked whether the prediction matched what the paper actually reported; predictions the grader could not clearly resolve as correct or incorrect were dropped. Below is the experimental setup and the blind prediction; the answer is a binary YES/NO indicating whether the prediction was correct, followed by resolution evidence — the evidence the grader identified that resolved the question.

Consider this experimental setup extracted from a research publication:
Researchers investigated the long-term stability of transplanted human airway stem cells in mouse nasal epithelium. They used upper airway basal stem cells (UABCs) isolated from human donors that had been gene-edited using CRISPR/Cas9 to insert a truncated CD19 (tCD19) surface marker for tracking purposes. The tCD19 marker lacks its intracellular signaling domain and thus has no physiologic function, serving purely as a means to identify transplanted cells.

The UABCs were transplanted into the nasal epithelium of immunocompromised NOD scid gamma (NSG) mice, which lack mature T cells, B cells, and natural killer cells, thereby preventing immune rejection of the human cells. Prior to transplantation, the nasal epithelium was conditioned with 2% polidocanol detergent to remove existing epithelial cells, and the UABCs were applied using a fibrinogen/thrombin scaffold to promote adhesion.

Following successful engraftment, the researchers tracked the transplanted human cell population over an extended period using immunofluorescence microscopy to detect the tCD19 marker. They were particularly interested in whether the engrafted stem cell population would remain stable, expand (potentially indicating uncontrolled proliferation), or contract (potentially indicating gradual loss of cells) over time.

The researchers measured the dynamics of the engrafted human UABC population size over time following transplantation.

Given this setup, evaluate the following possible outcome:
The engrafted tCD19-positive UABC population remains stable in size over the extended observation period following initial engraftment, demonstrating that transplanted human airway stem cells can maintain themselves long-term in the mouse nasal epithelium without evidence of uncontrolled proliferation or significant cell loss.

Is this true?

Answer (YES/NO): YES